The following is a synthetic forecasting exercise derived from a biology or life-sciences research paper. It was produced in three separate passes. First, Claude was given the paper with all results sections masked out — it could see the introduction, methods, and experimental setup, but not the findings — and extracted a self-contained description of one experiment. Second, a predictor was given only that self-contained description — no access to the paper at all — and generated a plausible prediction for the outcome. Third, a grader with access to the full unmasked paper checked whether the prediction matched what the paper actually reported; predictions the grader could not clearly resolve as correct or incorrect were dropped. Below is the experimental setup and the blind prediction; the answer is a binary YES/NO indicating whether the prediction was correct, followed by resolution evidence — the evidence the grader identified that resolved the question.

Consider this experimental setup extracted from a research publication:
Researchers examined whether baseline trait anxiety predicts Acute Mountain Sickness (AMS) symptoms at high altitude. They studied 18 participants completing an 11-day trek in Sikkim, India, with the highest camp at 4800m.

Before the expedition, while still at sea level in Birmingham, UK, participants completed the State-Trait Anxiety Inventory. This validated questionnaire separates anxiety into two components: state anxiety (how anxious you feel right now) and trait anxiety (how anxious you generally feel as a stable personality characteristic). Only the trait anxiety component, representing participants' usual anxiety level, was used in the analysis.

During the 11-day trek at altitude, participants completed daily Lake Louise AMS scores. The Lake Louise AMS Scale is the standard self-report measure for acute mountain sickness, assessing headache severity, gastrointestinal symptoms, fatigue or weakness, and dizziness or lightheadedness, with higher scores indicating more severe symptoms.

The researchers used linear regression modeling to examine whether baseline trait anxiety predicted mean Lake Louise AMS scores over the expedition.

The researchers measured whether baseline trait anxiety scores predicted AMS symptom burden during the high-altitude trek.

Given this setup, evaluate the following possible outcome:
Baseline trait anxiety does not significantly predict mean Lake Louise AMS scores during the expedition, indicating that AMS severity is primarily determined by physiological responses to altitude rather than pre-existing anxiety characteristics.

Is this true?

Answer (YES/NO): NO